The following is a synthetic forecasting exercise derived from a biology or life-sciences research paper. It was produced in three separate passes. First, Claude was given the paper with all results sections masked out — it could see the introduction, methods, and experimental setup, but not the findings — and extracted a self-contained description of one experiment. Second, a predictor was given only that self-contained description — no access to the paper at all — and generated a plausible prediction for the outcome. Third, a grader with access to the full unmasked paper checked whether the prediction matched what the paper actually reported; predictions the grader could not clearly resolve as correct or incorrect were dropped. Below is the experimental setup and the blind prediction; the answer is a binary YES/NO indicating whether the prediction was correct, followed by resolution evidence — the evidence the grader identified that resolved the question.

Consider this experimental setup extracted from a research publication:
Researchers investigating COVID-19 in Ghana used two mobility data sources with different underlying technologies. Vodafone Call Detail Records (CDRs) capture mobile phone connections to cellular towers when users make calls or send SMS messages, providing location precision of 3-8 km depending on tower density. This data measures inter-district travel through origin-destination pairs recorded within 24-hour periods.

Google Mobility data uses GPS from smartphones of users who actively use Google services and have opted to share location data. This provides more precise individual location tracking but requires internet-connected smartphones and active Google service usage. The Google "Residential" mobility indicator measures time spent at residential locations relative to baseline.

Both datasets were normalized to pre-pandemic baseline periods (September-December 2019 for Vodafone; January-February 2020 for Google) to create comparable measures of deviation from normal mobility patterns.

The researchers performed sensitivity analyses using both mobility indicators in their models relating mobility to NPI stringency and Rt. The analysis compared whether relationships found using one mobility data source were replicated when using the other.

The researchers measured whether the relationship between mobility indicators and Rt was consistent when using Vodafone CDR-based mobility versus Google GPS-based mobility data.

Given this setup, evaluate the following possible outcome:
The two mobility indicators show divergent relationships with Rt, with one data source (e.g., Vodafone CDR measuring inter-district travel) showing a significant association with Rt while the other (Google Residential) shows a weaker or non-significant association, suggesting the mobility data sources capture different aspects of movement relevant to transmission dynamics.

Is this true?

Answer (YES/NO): NO